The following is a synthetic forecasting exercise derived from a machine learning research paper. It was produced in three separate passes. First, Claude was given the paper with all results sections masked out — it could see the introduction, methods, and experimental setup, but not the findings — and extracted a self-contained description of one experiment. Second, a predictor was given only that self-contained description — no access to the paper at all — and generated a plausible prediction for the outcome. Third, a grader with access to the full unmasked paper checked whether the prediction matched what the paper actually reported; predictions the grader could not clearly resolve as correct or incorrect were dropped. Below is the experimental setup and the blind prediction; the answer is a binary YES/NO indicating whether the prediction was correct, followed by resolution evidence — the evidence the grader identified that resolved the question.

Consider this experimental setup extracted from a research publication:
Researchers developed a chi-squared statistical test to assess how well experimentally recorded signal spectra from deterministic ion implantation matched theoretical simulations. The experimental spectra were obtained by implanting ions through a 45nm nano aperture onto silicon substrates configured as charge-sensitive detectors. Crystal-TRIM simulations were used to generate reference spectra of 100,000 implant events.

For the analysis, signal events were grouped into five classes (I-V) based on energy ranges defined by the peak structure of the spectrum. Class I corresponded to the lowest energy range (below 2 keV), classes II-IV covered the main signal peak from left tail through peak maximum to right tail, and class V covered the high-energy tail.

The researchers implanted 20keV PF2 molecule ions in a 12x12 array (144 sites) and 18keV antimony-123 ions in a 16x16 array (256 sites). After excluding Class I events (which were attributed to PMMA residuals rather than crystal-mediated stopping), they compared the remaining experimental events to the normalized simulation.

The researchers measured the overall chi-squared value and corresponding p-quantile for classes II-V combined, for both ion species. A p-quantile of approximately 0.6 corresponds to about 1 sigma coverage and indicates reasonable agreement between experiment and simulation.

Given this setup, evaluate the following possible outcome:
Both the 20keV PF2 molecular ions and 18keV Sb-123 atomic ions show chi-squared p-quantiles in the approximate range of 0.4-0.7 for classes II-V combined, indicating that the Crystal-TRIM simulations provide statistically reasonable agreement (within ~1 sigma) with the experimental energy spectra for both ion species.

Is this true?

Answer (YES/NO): YES